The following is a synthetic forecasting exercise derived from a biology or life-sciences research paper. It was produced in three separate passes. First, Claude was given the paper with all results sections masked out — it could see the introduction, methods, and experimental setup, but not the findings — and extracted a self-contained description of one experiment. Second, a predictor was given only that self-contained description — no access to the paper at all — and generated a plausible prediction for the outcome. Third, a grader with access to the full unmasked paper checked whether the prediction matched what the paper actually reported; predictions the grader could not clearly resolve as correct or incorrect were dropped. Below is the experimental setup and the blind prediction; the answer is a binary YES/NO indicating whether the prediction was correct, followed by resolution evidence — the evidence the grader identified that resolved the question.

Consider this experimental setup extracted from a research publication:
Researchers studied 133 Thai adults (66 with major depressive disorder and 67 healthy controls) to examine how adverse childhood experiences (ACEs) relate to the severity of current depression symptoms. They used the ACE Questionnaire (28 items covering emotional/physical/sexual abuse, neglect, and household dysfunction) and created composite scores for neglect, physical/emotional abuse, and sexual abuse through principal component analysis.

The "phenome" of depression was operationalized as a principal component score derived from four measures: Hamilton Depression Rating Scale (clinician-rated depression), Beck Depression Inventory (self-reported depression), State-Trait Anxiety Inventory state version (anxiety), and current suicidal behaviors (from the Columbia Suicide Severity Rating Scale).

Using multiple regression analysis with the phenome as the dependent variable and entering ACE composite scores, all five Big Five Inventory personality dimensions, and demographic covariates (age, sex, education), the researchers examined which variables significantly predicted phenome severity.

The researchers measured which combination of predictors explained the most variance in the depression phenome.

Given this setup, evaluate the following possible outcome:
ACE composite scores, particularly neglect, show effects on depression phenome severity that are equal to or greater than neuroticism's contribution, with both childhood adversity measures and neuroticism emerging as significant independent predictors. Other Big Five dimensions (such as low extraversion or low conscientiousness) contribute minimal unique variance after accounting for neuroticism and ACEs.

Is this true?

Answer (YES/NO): NO